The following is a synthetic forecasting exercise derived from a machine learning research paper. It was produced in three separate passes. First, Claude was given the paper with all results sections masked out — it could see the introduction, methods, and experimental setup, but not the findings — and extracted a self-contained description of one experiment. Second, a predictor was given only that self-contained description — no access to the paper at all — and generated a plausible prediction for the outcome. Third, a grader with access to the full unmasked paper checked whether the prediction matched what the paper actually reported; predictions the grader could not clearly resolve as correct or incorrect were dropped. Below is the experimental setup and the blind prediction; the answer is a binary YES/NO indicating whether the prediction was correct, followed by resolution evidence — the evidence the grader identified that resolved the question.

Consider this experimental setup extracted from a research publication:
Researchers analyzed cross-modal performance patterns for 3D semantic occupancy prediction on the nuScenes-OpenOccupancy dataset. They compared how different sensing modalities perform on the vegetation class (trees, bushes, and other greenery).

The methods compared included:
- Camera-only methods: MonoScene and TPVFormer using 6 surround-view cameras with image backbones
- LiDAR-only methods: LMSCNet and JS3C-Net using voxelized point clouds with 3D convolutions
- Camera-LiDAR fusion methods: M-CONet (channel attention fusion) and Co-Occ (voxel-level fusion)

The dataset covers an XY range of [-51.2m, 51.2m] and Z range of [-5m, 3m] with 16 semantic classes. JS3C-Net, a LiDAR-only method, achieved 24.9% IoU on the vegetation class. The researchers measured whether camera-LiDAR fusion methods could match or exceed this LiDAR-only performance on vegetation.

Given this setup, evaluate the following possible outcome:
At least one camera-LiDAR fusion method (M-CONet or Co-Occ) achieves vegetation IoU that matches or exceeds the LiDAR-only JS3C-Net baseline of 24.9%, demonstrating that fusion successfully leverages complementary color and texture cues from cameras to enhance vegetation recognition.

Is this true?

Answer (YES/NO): NO